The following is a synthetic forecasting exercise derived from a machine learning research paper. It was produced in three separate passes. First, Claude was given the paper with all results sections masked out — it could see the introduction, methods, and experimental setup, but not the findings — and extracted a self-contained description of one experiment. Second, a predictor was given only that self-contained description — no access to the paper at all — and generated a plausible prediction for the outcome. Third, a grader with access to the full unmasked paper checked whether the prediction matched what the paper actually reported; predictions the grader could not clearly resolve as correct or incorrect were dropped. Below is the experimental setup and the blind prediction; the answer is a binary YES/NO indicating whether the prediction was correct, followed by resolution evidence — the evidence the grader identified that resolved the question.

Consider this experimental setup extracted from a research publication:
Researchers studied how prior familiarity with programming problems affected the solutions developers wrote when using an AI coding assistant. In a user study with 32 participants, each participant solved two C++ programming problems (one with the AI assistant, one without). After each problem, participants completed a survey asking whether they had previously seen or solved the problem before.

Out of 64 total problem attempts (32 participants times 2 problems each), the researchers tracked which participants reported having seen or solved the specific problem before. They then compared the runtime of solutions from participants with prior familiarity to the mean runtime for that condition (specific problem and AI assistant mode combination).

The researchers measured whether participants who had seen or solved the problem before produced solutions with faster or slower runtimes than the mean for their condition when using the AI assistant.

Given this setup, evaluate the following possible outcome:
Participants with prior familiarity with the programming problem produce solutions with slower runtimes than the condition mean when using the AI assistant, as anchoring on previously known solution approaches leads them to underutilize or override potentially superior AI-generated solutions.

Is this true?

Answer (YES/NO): NO